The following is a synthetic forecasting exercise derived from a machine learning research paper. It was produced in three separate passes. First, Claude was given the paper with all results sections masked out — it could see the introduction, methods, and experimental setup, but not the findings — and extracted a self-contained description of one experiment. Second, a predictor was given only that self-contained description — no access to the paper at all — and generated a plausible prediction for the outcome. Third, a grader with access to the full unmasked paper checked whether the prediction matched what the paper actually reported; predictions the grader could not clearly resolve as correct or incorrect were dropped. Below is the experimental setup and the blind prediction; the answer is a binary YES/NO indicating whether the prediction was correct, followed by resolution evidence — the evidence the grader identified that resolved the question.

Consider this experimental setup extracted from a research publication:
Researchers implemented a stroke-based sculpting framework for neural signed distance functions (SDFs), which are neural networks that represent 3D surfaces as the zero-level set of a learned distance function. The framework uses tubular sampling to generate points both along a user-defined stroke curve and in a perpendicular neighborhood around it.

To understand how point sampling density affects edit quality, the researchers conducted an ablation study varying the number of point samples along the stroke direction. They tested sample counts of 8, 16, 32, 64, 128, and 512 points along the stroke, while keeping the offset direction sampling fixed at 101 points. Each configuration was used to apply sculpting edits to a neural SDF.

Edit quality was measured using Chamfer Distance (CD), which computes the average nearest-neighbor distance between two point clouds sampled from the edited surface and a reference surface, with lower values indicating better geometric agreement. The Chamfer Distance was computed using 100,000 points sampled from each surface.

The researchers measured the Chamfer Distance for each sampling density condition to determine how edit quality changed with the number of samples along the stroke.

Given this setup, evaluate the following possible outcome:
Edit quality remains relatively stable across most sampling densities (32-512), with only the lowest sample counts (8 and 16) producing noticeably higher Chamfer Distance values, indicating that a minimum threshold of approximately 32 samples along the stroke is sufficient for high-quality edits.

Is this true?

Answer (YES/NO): NO